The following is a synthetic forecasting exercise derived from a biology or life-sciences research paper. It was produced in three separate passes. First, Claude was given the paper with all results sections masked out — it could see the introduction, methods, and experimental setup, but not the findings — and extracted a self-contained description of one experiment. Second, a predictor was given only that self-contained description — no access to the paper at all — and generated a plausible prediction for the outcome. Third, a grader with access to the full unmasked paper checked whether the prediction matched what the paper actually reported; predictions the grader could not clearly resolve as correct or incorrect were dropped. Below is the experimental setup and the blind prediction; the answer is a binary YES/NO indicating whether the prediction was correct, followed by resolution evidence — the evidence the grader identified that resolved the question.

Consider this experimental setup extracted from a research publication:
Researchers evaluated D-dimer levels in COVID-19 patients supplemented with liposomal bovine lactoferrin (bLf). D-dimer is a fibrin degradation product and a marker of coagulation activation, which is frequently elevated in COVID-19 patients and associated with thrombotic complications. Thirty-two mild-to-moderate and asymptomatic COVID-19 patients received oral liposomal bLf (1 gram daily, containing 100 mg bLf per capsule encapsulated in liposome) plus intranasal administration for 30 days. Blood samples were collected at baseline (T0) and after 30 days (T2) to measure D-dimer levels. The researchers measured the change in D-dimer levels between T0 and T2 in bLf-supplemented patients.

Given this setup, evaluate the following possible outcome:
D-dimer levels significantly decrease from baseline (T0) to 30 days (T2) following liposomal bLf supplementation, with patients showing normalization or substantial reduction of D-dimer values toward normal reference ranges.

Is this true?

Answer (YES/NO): NO